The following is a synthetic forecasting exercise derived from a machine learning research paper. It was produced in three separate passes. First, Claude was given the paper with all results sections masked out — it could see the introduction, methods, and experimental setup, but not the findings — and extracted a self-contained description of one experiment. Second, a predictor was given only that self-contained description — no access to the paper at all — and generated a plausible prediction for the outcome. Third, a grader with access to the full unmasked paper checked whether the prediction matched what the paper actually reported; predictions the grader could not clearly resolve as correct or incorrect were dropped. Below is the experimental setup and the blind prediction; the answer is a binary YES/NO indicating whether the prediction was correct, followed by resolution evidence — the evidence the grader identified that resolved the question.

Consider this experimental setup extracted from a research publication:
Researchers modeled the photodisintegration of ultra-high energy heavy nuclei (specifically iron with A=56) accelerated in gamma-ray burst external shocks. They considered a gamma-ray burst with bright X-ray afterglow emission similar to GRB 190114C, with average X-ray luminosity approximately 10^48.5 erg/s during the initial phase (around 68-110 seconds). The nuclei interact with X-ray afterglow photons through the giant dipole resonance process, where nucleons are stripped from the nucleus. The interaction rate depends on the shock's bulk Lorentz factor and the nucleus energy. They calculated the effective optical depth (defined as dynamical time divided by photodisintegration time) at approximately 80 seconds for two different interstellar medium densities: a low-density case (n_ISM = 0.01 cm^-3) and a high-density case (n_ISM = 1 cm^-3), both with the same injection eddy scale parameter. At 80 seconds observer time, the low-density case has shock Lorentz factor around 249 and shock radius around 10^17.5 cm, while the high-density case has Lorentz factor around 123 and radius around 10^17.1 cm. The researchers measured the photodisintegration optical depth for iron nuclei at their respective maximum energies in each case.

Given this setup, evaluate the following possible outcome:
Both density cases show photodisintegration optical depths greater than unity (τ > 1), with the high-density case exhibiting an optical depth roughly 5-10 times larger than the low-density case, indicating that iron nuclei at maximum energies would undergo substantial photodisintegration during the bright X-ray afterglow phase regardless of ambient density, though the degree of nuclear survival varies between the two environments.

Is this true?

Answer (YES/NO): NO